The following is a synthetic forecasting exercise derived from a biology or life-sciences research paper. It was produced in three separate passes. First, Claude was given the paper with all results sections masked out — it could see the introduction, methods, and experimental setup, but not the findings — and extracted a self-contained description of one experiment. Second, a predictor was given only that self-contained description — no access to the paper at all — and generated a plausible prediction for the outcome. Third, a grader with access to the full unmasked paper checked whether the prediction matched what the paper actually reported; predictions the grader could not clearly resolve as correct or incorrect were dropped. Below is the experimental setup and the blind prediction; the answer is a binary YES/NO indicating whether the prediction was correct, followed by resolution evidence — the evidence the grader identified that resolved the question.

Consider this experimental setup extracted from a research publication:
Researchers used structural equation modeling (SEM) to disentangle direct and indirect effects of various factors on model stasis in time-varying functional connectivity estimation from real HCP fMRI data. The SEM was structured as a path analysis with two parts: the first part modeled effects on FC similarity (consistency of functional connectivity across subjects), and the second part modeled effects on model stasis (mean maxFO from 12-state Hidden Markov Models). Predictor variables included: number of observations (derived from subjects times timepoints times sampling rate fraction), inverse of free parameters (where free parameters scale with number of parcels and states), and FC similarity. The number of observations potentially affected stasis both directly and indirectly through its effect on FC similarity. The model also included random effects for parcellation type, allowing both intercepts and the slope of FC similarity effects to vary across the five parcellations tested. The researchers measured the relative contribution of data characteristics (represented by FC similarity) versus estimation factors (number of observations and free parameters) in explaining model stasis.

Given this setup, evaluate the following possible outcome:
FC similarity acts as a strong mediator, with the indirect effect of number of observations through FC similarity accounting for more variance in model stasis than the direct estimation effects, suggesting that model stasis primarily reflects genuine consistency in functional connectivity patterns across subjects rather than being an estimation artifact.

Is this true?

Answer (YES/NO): NO